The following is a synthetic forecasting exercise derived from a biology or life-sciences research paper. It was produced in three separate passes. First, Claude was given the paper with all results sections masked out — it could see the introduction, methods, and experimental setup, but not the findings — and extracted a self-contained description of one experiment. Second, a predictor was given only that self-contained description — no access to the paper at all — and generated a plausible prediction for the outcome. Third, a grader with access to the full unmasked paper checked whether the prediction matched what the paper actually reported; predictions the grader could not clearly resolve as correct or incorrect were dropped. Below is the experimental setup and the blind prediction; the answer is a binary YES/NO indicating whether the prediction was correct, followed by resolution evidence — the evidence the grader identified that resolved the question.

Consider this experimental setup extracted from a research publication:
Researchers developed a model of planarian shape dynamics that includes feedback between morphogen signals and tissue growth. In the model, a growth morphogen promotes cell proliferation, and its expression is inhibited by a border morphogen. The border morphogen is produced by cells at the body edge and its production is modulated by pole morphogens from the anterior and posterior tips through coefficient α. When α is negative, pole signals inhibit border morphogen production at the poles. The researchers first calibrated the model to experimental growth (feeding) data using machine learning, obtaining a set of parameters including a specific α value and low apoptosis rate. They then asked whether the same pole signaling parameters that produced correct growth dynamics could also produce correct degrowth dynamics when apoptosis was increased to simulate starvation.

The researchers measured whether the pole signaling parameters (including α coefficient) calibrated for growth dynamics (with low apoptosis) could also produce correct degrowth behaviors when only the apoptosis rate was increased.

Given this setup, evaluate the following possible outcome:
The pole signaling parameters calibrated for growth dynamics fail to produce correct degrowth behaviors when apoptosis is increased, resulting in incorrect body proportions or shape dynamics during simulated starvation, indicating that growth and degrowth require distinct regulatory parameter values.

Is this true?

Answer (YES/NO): YES